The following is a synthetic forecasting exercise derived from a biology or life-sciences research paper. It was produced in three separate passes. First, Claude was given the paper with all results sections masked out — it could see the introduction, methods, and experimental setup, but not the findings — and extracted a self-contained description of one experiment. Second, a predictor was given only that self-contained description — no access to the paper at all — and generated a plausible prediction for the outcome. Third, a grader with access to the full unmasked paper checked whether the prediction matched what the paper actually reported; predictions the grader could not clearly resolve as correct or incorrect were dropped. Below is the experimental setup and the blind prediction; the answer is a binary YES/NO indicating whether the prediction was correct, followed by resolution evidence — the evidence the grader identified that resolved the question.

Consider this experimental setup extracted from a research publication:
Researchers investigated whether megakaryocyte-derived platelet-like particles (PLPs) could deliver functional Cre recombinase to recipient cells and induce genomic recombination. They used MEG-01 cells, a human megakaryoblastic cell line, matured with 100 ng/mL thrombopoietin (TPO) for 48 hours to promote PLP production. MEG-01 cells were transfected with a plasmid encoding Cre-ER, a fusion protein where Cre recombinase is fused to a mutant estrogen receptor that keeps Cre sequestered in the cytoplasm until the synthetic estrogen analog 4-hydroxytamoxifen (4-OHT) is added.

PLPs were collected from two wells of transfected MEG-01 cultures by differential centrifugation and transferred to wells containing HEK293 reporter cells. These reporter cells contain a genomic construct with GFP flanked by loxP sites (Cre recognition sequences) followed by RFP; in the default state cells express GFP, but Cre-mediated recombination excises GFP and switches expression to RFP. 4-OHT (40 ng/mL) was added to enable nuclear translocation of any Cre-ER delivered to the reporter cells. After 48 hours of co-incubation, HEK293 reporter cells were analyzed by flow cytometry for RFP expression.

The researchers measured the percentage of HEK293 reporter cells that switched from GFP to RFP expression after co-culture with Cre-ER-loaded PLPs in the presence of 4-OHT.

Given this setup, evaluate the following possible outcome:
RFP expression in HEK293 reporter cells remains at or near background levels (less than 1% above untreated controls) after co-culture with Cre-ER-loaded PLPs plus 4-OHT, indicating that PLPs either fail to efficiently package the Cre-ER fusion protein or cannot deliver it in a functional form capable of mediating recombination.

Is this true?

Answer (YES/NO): NO